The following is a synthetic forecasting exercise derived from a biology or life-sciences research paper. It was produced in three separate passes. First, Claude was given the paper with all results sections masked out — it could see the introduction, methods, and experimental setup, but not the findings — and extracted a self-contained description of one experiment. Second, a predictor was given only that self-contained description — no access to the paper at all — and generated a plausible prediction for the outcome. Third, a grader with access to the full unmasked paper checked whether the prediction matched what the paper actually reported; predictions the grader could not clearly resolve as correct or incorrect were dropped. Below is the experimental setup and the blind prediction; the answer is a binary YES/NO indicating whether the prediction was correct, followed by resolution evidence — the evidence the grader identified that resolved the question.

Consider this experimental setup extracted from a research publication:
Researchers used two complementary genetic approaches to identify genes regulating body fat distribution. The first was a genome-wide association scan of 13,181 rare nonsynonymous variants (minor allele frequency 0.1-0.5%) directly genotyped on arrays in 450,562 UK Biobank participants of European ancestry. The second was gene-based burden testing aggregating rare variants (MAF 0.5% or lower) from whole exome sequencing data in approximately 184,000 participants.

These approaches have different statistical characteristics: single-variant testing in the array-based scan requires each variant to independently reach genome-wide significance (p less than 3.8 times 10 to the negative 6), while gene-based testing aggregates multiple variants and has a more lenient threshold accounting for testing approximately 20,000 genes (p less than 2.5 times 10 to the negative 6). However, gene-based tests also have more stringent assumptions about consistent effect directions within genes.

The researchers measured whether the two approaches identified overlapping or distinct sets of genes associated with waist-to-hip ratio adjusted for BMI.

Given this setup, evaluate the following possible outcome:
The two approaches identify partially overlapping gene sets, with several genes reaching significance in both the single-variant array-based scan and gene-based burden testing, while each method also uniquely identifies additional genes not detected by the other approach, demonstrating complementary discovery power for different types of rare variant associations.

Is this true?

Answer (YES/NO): YES